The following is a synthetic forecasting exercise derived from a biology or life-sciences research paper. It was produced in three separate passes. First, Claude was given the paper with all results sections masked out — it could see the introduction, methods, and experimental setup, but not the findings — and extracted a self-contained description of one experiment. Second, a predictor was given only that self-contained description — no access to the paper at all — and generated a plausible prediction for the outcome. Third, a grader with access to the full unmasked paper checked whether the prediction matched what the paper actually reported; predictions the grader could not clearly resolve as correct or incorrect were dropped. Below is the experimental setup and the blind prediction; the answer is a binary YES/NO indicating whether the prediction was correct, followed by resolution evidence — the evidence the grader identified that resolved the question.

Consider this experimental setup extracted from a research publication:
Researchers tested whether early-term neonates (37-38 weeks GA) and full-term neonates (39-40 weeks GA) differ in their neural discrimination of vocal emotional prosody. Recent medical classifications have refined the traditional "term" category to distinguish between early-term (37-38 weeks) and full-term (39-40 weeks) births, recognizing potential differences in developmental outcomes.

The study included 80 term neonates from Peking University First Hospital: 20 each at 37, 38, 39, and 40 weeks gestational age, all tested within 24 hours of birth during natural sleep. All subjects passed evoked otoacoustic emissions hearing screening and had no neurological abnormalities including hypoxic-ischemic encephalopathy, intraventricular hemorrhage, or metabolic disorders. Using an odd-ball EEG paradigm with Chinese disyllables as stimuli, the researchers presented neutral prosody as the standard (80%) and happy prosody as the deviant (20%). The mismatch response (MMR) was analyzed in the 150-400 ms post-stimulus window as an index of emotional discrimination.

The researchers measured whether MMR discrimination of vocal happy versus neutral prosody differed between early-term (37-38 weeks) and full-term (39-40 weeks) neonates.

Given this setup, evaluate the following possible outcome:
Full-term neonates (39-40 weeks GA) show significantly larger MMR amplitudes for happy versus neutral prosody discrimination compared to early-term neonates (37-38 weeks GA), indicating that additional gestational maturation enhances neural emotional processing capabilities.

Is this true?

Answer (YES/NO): NO